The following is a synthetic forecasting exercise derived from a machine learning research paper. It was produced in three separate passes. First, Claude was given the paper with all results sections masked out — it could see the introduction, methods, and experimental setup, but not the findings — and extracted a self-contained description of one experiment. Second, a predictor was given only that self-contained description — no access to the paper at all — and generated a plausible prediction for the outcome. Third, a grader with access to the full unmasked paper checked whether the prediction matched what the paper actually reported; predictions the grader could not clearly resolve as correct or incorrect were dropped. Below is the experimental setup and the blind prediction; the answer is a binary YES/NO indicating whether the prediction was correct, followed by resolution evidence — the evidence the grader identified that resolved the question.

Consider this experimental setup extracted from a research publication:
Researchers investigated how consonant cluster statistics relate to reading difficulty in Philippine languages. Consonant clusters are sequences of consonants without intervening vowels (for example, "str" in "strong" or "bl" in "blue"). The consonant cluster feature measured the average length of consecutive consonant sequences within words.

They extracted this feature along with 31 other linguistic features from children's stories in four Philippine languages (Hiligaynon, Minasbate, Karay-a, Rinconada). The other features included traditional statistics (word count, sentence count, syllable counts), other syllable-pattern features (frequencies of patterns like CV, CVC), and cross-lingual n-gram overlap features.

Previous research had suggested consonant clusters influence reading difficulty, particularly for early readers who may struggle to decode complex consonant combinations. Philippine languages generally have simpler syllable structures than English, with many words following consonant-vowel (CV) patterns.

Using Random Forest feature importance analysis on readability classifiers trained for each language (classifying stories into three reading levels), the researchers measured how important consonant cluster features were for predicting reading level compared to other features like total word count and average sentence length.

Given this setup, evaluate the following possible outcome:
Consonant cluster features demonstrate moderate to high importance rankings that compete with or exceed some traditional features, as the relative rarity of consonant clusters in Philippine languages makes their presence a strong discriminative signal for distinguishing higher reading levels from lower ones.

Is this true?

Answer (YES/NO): NO